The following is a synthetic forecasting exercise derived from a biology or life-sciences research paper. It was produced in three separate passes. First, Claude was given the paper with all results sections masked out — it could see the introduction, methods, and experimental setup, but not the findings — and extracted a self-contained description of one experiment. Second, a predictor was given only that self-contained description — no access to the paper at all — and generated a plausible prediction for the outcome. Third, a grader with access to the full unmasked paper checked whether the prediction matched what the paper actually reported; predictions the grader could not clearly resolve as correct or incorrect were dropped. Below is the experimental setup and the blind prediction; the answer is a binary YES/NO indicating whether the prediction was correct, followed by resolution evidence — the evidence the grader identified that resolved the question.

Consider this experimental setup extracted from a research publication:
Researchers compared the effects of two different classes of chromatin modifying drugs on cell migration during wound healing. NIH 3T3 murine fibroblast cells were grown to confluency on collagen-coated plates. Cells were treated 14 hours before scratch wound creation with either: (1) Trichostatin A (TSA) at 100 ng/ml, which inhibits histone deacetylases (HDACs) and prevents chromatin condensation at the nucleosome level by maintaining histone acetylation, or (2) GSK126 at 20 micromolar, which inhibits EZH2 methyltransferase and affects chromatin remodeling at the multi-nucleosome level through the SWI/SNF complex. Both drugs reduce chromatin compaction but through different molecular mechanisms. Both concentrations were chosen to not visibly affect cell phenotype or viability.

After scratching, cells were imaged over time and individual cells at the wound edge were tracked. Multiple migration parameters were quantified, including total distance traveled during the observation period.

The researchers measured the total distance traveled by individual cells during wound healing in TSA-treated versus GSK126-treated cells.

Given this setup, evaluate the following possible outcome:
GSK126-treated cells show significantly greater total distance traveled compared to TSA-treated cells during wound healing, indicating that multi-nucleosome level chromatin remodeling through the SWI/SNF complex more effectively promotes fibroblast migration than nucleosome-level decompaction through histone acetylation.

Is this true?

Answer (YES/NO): NO